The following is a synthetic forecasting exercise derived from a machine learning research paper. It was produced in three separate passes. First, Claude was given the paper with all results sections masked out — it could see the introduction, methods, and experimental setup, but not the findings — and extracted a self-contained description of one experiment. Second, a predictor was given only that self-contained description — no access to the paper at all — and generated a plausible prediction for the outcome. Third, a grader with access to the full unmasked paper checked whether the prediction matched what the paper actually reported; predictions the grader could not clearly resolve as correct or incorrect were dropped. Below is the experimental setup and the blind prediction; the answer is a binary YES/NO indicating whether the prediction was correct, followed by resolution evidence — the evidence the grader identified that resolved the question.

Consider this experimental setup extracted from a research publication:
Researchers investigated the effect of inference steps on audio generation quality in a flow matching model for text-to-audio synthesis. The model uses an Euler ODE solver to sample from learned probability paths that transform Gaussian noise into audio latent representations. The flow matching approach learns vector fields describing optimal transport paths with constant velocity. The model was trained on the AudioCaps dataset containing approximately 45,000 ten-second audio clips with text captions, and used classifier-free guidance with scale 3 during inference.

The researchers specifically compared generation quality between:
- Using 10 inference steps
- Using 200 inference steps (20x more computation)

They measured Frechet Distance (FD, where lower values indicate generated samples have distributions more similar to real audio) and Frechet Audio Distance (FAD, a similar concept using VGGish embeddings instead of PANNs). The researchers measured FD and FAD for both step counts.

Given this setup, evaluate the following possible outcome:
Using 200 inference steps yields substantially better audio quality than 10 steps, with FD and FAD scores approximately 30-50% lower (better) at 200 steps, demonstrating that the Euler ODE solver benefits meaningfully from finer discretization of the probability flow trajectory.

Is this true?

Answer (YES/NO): NO